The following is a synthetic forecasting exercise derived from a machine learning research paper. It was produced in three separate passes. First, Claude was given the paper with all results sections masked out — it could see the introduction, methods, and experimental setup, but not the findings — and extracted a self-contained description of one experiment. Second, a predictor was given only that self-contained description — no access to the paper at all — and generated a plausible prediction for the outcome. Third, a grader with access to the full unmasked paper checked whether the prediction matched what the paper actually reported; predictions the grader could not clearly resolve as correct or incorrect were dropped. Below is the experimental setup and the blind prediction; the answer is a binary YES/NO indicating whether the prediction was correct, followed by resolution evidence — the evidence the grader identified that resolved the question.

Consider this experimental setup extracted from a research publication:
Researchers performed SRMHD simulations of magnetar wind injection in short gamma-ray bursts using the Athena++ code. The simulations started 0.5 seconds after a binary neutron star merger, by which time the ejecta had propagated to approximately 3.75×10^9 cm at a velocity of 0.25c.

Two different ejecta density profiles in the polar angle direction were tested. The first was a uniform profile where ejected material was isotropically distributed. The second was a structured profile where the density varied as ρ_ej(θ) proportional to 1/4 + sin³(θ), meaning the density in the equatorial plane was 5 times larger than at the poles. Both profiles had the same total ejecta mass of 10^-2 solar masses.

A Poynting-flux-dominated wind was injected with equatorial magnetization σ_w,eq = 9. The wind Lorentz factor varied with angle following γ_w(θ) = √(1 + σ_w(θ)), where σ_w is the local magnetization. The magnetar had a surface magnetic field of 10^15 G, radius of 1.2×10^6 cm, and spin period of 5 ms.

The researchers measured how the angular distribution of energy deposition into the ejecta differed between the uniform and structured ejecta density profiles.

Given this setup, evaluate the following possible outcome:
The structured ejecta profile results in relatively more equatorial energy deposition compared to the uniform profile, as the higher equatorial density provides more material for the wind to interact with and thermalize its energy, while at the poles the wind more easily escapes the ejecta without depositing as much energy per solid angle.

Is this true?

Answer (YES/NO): NO